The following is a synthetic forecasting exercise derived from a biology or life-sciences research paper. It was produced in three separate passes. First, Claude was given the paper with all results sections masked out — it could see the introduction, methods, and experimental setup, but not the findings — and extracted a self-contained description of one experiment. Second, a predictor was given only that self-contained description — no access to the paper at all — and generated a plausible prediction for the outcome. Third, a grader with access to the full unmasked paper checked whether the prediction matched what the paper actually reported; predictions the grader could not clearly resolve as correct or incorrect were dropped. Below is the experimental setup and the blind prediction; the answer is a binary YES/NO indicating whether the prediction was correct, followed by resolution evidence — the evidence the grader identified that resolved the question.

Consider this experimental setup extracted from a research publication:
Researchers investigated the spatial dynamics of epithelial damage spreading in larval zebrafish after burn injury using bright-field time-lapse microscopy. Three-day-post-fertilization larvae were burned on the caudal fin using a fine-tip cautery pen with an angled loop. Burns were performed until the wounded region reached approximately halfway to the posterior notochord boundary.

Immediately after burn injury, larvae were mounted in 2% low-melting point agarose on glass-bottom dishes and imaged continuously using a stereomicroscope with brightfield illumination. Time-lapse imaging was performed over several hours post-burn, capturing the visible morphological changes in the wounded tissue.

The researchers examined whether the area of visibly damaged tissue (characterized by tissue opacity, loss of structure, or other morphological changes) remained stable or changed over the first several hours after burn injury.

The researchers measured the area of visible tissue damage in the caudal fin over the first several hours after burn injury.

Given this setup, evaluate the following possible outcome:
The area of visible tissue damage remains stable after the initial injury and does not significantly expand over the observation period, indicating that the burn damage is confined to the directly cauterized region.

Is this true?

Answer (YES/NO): NO